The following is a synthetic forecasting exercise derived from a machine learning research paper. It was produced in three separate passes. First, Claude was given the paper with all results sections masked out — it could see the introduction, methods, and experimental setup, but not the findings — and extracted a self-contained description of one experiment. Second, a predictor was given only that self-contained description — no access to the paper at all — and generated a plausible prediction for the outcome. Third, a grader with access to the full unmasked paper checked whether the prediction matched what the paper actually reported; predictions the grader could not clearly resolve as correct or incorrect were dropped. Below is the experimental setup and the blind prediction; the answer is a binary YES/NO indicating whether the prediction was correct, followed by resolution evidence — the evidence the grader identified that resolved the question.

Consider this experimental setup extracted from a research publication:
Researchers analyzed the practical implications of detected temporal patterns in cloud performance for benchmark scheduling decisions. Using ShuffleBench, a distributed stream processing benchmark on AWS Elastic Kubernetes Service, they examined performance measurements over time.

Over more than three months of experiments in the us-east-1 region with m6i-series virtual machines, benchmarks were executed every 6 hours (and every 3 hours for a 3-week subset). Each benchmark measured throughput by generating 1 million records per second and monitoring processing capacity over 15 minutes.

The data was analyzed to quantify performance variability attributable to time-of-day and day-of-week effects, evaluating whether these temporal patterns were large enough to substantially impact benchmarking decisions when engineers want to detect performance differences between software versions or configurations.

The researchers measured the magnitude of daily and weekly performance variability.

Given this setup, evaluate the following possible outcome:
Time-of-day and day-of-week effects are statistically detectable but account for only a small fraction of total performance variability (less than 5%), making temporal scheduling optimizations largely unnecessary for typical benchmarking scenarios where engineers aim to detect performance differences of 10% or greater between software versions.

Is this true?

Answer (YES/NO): YES